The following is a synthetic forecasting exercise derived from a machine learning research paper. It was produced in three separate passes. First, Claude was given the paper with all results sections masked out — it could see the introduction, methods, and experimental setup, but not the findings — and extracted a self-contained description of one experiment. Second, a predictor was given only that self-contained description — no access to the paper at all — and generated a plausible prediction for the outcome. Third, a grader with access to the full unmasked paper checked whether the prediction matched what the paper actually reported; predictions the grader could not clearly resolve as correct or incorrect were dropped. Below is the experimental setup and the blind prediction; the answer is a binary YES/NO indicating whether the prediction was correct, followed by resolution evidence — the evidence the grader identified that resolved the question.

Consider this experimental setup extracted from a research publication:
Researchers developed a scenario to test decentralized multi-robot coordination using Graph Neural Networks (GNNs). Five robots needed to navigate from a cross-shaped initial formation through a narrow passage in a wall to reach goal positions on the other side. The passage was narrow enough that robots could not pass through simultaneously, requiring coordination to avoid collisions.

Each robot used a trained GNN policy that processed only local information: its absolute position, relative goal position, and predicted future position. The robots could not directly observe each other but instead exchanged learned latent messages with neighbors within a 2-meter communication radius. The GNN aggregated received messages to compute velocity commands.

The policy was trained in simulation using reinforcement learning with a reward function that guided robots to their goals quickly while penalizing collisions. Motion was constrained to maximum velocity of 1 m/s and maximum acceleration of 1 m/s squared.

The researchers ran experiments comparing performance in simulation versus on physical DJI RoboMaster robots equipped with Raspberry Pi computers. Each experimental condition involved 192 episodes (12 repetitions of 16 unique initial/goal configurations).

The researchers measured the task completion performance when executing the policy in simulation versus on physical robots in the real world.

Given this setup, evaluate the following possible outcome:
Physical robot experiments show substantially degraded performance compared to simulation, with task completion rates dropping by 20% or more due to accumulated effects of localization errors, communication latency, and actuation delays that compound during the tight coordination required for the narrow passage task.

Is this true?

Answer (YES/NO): YES